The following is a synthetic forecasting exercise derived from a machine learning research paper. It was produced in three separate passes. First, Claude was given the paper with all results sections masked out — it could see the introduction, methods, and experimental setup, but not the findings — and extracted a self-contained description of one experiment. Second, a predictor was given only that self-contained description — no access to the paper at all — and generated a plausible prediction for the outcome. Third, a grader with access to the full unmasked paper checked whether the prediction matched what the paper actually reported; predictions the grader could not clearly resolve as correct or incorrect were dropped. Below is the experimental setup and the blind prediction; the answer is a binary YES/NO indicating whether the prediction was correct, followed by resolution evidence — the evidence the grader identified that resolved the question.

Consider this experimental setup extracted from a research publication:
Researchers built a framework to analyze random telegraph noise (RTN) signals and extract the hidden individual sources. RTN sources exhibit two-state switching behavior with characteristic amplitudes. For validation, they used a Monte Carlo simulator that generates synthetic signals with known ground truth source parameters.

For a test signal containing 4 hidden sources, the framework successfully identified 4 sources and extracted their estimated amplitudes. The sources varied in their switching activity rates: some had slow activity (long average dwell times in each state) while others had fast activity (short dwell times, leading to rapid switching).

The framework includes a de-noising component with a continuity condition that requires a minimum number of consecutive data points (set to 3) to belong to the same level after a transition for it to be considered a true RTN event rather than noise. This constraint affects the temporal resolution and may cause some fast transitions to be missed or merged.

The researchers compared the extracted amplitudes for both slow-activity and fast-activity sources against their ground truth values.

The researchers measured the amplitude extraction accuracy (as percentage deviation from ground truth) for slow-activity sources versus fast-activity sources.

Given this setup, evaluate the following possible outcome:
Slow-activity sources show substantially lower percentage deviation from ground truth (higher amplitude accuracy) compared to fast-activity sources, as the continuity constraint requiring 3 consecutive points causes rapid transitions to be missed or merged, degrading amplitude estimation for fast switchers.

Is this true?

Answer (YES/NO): YES